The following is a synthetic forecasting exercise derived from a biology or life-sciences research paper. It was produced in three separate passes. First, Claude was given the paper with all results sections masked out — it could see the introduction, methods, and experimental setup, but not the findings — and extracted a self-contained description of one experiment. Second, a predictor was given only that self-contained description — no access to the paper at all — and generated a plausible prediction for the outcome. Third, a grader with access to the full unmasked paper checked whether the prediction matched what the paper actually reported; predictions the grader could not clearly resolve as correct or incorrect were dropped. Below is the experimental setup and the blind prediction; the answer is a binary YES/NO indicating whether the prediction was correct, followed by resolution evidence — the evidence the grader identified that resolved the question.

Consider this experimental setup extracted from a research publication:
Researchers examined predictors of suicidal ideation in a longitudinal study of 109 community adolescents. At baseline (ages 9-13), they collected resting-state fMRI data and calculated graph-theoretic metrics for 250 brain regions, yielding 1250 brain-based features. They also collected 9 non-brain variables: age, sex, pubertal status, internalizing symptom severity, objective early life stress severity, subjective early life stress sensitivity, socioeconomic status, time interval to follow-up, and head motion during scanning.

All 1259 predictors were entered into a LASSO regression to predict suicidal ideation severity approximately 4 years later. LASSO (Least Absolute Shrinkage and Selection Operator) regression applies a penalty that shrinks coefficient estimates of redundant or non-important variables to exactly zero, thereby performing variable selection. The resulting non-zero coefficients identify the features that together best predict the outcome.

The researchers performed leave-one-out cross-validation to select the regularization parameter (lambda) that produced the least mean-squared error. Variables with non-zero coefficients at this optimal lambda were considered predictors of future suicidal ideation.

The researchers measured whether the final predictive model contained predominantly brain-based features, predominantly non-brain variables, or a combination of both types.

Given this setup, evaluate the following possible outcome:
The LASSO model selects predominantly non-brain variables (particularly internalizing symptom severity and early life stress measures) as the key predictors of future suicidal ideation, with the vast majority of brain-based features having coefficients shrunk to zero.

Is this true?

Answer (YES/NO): NO